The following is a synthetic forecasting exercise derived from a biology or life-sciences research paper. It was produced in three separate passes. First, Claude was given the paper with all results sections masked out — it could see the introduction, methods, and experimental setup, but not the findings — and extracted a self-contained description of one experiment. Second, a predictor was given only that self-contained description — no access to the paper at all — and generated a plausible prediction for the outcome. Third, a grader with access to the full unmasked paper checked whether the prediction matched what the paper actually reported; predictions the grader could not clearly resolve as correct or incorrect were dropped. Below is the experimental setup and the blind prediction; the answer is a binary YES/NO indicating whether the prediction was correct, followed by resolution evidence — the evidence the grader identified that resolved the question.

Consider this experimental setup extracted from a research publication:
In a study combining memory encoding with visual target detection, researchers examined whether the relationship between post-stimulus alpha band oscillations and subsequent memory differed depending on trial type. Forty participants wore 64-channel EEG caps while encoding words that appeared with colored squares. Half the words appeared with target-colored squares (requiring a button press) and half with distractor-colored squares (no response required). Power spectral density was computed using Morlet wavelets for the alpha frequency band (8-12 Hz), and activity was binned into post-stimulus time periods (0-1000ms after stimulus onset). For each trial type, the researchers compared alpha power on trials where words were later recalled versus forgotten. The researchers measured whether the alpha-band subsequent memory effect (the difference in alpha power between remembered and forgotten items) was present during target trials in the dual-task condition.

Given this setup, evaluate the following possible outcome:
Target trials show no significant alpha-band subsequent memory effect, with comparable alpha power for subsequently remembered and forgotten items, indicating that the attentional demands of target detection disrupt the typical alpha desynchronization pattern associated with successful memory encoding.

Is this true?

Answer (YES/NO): NO